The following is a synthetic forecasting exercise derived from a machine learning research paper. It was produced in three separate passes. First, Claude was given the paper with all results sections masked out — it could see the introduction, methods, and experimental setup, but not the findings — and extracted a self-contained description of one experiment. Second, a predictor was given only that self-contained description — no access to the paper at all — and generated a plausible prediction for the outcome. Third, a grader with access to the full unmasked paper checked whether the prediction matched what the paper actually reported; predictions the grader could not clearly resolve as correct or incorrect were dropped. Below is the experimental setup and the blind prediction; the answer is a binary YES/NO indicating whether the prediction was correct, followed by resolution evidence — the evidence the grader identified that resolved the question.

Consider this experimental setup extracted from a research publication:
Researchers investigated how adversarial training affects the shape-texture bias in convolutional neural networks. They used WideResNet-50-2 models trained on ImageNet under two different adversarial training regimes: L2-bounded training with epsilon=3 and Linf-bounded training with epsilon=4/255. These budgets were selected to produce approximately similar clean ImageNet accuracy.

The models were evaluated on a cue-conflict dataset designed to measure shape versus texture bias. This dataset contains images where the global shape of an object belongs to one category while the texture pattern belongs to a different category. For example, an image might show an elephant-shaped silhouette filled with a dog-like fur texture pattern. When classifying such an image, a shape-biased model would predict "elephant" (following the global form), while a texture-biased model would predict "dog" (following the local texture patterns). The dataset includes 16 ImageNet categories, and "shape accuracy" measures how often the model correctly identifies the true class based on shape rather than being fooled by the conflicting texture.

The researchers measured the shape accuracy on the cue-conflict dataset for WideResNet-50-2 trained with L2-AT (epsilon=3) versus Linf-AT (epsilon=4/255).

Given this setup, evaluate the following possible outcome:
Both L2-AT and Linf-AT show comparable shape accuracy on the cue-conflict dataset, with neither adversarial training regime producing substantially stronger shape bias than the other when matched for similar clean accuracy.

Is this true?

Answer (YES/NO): YES